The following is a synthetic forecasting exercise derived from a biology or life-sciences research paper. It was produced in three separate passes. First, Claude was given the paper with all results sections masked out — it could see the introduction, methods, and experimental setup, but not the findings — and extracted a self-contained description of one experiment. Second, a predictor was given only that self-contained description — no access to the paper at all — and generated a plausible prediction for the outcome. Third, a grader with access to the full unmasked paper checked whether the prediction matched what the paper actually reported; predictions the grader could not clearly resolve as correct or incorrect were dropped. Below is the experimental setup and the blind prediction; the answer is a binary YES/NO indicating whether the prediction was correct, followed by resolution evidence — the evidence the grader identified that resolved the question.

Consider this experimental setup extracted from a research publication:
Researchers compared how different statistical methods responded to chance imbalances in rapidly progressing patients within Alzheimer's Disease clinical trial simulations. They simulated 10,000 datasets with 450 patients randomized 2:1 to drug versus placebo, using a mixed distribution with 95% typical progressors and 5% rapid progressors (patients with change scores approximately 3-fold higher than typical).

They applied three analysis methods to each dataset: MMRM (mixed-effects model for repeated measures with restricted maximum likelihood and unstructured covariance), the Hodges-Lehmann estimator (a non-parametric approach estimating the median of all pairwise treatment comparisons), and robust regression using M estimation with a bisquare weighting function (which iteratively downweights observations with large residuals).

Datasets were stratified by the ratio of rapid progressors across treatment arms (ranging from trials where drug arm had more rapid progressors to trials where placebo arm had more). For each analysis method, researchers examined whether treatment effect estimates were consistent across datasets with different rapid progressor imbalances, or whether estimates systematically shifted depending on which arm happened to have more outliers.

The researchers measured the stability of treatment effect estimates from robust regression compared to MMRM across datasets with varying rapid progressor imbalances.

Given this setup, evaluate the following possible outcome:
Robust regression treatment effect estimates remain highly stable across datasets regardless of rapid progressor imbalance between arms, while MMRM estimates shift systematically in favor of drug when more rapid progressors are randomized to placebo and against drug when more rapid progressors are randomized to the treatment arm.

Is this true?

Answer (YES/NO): YES